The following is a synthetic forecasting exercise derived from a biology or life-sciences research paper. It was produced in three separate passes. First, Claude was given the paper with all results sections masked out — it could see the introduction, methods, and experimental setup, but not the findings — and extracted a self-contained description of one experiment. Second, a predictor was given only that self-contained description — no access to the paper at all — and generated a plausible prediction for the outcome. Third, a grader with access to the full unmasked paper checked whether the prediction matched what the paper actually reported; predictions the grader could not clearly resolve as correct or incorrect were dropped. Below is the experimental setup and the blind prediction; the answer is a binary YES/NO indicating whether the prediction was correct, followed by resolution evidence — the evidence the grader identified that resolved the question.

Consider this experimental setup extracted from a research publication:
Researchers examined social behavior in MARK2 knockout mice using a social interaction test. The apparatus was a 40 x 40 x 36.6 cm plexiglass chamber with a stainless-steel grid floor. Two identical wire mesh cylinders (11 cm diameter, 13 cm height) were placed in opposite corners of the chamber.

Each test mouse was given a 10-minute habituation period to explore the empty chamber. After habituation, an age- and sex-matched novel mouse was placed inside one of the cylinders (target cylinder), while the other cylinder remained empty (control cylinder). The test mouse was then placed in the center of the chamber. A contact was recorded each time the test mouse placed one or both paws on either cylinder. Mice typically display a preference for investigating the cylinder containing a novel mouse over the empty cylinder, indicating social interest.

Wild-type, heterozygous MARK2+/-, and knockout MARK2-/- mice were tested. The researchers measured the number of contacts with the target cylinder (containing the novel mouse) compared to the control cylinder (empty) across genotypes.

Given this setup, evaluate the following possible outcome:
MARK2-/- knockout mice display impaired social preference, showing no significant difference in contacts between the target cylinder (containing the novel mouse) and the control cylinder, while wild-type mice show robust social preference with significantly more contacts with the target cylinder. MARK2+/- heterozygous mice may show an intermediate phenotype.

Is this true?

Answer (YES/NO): NO